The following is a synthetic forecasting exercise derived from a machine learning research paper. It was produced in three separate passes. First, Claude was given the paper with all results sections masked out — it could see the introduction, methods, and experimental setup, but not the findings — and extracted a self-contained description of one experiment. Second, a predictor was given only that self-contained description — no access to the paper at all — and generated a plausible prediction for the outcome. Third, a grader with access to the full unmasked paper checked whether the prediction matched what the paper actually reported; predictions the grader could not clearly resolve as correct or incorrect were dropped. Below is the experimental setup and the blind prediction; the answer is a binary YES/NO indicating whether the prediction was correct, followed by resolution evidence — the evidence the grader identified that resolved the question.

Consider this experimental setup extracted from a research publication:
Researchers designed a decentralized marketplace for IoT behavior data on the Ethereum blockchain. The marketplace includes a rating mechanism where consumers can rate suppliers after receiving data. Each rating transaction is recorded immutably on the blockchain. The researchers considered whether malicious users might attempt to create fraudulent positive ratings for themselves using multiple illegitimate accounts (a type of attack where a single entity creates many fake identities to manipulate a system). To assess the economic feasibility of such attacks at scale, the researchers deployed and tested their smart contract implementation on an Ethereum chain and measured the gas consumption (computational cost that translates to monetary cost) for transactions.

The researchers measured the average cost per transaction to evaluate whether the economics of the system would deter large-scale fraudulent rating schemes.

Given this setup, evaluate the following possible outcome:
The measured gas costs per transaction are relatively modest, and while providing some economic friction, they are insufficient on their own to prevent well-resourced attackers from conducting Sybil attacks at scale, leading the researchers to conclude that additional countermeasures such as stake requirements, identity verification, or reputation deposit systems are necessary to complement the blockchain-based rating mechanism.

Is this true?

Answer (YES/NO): NO